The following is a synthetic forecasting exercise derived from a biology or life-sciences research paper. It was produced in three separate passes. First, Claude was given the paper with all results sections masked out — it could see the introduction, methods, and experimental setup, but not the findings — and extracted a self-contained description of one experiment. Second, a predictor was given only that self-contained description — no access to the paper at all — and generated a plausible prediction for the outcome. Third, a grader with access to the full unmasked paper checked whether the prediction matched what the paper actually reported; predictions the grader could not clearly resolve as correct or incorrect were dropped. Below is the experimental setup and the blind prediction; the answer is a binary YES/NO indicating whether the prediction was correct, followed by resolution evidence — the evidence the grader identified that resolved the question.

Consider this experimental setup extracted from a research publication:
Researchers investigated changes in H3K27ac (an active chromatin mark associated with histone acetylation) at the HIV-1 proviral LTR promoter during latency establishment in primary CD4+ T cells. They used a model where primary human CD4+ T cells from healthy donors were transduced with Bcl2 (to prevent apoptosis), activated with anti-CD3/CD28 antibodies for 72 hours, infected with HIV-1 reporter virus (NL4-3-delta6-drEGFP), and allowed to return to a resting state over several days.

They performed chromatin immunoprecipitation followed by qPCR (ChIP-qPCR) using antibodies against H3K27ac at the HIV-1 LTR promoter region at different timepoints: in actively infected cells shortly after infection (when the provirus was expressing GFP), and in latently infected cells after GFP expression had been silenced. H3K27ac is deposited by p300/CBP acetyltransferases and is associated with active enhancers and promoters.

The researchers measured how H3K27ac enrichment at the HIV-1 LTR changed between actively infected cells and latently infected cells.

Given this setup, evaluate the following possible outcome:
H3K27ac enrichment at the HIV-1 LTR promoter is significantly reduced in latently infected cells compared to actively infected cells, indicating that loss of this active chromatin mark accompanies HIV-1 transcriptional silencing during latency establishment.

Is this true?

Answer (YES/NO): YES